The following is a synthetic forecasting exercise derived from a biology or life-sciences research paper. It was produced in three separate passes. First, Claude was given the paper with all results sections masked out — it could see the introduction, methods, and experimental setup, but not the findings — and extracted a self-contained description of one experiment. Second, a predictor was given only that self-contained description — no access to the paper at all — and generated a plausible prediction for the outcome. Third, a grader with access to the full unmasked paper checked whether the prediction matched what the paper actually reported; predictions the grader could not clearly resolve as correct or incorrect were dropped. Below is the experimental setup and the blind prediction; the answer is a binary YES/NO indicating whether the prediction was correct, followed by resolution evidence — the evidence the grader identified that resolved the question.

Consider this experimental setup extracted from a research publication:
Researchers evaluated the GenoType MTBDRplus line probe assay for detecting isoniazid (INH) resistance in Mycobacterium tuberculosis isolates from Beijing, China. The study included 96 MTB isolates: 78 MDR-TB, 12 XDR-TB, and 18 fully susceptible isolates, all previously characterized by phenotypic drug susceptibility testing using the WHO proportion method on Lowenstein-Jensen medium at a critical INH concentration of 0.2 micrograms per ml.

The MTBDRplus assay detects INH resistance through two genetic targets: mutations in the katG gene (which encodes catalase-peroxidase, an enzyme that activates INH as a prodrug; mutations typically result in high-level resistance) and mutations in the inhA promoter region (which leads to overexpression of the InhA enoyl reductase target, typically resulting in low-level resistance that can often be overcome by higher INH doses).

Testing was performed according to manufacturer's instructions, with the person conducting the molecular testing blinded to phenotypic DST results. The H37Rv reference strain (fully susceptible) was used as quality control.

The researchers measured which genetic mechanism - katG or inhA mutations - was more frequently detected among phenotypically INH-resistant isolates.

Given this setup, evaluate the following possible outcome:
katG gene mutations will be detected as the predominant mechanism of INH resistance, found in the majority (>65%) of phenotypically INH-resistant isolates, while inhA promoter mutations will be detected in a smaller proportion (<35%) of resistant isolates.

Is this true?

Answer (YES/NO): YES